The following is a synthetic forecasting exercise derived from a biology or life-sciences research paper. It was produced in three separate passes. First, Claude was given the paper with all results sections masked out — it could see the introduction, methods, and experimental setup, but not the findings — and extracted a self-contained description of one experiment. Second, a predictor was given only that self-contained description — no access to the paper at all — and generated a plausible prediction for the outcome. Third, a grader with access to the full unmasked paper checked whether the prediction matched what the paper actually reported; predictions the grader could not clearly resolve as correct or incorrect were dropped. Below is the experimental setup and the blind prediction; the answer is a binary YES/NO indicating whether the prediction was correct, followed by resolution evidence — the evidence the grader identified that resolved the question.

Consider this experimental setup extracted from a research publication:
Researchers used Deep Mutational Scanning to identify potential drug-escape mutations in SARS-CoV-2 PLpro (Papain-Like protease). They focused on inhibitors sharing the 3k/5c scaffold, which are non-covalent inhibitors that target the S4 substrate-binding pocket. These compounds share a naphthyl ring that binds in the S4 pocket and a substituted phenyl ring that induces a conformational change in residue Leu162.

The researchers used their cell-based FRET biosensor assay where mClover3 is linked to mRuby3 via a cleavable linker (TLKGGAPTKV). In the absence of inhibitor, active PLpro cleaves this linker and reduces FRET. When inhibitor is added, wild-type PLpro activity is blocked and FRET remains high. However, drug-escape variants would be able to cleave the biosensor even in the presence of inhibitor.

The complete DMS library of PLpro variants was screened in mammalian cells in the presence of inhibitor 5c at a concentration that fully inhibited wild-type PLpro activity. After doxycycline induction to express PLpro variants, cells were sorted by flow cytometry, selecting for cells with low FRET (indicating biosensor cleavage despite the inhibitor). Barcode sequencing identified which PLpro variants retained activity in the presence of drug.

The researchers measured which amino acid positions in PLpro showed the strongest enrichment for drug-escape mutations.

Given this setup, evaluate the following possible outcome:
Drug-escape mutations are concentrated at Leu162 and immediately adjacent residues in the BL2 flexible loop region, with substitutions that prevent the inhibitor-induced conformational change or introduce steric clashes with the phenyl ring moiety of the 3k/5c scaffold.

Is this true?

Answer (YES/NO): NO